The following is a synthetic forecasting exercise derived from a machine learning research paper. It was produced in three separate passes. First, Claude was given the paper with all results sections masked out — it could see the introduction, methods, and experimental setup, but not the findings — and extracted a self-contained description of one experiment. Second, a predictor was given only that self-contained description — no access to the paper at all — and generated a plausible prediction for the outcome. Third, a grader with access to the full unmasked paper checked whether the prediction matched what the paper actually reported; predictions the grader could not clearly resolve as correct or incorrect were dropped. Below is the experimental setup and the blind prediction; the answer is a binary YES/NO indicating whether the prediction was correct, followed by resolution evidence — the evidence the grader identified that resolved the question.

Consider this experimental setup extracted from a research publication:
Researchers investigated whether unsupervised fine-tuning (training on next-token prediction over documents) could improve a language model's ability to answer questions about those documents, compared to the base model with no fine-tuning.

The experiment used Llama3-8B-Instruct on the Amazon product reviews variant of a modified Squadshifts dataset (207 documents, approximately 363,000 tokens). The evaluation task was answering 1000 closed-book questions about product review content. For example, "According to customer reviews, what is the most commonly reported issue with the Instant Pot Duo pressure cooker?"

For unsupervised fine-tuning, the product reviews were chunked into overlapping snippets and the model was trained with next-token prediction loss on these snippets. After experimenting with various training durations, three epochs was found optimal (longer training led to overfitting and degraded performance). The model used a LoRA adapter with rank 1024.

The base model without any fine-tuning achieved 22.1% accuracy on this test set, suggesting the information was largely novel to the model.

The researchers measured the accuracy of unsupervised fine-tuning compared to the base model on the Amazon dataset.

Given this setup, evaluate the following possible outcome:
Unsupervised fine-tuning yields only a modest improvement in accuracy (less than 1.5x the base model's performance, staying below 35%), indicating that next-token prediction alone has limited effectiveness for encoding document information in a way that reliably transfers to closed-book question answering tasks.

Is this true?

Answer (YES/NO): NO